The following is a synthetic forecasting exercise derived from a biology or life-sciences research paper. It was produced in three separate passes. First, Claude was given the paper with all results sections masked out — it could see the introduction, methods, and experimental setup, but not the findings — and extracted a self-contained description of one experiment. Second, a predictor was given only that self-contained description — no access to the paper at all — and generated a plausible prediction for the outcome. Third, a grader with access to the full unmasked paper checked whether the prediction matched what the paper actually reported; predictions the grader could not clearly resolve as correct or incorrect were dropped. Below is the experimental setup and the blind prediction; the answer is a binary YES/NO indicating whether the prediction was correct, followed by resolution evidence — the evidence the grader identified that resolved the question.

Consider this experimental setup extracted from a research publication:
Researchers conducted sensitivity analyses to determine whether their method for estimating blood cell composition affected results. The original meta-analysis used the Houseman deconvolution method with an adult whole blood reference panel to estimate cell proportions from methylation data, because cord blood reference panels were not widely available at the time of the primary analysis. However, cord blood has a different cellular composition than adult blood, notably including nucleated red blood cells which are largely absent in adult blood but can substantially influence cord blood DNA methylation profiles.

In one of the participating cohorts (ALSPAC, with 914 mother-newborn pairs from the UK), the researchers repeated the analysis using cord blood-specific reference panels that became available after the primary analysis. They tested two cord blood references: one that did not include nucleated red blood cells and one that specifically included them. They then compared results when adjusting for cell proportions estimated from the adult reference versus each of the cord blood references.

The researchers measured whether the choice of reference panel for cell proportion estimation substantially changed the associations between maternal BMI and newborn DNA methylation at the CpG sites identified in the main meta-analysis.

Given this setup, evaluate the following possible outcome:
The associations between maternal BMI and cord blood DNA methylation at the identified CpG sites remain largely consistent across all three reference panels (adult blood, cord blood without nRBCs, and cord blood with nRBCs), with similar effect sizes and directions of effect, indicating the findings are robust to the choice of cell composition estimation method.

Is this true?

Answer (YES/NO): YES